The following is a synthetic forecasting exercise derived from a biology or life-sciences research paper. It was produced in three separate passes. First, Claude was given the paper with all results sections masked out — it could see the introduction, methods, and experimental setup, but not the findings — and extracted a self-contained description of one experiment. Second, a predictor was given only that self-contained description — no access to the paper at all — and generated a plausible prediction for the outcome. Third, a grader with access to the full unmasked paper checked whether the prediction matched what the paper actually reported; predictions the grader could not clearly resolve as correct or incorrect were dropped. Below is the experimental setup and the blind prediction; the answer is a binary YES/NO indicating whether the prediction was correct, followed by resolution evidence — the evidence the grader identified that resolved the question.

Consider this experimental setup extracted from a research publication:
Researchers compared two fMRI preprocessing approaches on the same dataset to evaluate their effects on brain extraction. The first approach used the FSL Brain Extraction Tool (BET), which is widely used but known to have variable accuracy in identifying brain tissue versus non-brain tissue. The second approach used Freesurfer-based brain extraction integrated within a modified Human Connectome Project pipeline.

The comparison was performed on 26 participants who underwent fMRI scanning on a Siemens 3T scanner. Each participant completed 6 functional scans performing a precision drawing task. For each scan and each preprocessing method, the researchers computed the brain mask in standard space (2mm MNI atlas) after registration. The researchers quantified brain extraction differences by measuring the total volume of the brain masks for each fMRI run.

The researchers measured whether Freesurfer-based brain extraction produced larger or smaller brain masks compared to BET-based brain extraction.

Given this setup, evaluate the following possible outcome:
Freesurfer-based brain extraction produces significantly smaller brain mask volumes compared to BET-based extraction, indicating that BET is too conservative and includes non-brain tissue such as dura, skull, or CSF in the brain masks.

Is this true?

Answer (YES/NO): NO